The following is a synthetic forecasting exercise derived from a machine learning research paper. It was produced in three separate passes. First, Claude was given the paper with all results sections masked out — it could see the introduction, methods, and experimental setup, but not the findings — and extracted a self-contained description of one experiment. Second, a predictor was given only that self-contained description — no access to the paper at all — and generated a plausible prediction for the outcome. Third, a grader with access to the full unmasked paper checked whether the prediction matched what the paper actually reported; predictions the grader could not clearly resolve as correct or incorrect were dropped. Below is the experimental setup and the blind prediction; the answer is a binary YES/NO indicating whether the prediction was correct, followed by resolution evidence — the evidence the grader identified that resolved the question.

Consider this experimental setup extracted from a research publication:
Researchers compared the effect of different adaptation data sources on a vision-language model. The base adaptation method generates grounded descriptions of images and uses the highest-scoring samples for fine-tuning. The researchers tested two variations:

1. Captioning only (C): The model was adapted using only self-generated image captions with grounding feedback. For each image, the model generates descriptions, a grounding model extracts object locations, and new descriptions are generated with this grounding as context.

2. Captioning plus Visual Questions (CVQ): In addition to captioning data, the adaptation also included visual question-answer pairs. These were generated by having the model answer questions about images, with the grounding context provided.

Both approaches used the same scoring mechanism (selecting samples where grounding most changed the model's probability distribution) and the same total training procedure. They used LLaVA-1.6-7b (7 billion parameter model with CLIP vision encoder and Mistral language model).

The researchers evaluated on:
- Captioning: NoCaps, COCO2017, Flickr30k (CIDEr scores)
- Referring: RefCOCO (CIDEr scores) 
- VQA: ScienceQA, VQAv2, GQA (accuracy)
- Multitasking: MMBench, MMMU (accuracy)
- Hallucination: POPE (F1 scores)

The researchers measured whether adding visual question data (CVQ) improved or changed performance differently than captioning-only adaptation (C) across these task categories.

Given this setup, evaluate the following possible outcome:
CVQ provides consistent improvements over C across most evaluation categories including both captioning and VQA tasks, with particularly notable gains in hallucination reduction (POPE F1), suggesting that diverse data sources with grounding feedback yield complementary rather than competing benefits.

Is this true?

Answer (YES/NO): NO